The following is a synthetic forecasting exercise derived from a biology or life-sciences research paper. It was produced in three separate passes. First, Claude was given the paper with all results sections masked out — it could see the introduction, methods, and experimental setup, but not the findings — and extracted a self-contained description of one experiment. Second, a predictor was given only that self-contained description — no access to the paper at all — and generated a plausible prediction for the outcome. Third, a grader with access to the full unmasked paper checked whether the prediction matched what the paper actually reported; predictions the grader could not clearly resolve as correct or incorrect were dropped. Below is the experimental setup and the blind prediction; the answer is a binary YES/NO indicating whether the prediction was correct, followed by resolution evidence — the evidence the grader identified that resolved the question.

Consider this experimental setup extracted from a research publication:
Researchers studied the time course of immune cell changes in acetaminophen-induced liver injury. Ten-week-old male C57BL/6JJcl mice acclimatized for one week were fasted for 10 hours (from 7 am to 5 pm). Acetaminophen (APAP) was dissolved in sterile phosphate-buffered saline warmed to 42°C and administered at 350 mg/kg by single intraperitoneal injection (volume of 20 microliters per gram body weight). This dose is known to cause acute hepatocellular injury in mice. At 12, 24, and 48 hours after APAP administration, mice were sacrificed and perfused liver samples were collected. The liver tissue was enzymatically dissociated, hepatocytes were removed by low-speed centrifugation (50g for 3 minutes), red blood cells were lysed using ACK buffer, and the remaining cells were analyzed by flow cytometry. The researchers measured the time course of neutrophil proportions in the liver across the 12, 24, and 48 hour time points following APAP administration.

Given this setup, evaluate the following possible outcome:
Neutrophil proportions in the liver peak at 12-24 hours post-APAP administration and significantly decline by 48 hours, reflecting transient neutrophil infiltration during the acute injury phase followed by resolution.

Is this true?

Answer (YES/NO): YES